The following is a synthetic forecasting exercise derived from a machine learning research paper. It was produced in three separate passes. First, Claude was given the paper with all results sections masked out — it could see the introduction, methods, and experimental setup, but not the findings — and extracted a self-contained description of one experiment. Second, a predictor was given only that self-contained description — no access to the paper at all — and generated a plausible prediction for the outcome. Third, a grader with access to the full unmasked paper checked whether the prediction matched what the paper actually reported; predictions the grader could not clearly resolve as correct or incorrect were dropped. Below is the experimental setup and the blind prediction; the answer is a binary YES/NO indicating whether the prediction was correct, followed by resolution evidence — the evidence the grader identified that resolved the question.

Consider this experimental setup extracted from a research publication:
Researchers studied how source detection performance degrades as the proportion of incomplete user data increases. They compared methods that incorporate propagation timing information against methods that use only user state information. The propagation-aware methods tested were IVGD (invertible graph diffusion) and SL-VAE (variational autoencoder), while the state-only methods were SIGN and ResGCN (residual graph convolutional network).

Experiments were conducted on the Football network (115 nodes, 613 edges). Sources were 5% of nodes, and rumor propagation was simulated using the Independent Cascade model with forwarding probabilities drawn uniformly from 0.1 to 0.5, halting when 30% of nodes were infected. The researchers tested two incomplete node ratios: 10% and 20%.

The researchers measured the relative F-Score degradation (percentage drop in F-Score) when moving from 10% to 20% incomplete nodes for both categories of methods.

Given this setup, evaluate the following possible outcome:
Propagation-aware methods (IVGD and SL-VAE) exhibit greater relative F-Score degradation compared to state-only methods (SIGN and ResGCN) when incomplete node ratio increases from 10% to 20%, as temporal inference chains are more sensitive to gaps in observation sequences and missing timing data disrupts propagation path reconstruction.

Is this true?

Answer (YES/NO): NO